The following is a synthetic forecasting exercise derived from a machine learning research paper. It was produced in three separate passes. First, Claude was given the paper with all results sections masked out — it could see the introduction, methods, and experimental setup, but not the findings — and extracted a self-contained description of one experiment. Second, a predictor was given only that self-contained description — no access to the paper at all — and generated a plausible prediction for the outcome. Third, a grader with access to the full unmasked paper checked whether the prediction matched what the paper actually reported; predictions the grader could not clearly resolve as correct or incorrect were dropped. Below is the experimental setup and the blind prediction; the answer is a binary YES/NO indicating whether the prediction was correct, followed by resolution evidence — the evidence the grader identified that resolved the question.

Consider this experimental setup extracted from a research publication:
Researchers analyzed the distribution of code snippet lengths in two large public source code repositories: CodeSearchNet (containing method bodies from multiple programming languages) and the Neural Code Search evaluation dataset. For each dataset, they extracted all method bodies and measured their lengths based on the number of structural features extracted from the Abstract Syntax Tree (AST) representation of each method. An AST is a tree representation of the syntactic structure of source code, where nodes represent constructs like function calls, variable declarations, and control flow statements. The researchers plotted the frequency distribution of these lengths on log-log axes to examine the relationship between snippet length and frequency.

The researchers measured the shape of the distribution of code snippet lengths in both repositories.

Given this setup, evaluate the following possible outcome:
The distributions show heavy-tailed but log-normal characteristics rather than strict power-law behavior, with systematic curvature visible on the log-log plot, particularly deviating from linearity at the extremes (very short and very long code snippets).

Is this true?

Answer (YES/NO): NO